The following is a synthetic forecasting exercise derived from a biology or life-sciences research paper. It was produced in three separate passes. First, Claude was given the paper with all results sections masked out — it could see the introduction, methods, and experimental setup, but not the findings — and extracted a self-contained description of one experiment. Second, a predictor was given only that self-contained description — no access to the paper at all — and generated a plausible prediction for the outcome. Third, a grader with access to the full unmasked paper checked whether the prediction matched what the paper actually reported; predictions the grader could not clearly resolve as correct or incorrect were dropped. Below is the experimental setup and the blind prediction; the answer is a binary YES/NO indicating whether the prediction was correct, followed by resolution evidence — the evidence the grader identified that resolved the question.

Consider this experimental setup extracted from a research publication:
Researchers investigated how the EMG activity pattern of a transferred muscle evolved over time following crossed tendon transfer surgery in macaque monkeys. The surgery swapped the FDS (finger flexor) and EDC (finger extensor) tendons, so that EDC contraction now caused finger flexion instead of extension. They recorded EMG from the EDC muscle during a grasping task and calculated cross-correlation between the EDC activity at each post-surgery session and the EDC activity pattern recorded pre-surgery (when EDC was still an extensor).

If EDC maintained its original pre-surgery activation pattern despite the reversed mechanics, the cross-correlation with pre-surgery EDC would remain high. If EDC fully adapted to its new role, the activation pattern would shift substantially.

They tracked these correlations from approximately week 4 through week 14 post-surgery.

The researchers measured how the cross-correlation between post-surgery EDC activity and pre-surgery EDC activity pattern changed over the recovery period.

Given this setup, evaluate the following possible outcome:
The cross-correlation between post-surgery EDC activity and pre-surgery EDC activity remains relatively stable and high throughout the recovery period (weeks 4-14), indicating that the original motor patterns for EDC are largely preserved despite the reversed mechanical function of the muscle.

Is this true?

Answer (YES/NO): NO